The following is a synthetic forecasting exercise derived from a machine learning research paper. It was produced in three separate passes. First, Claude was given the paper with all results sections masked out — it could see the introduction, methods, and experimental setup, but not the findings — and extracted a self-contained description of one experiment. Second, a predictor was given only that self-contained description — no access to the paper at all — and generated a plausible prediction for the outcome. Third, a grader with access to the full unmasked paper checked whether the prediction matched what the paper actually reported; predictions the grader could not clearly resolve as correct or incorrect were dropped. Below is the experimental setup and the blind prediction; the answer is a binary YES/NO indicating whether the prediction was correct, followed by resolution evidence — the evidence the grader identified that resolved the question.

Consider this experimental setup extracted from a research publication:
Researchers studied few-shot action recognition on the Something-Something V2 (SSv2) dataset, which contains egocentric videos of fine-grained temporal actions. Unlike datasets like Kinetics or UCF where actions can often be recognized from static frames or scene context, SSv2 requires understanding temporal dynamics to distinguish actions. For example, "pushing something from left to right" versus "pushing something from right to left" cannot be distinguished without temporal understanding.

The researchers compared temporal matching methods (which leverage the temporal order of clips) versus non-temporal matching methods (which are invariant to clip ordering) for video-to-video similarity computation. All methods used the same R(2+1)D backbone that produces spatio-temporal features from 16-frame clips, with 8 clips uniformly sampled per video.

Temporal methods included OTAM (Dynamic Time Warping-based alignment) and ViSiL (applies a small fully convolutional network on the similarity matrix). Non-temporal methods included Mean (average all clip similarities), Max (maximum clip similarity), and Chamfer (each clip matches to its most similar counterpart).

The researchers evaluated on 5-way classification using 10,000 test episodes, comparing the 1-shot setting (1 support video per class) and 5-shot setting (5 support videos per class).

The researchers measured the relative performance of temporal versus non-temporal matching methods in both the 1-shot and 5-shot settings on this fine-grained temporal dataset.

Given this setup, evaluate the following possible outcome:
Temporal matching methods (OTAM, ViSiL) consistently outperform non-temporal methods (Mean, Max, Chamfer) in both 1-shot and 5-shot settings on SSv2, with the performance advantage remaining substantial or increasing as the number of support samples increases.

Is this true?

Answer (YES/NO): NO